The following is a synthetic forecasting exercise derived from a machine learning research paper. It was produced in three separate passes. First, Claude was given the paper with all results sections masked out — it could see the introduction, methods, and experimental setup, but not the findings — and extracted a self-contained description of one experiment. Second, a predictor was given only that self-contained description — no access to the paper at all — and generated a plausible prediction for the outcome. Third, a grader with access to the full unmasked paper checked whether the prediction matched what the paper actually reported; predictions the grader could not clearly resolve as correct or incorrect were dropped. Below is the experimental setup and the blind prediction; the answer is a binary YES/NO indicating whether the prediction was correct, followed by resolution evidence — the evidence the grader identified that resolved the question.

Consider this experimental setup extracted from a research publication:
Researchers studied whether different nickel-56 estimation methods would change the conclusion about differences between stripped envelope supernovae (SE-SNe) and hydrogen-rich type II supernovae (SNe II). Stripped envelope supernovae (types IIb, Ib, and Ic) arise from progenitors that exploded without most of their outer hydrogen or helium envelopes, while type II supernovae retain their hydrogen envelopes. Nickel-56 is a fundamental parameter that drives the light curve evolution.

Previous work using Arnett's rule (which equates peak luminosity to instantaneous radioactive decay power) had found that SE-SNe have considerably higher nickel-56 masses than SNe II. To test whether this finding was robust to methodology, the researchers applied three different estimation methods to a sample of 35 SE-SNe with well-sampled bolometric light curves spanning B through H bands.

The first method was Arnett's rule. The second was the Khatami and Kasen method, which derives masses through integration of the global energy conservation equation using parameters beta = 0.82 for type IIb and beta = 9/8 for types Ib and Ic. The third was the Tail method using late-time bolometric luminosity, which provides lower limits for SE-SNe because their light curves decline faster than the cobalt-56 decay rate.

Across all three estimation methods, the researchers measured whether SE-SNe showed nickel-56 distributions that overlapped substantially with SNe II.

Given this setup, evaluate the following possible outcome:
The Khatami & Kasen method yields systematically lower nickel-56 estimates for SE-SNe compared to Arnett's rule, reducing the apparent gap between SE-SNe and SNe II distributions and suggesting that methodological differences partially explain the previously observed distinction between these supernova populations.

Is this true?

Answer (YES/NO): NO